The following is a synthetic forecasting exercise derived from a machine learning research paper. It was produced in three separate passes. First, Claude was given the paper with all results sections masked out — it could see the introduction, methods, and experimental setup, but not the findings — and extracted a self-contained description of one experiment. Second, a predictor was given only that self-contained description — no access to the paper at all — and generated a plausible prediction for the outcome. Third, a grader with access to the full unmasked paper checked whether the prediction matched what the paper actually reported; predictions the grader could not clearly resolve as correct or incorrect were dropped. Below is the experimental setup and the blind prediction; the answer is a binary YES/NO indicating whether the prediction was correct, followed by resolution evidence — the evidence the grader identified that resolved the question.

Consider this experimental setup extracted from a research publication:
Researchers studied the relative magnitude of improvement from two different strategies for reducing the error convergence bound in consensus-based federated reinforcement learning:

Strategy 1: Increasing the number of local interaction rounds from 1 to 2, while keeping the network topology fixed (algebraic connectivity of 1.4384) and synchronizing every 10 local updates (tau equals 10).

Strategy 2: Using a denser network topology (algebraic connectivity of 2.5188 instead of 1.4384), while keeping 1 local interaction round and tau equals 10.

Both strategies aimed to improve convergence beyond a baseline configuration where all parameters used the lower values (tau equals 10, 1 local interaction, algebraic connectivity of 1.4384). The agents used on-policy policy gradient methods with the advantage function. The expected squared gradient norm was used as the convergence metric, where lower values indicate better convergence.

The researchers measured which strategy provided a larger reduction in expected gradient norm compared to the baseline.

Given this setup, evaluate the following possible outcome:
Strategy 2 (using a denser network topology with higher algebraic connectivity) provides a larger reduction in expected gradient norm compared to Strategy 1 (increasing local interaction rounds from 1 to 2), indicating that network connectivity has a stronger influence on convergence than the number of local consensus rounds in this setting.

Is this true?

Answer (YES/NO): YES